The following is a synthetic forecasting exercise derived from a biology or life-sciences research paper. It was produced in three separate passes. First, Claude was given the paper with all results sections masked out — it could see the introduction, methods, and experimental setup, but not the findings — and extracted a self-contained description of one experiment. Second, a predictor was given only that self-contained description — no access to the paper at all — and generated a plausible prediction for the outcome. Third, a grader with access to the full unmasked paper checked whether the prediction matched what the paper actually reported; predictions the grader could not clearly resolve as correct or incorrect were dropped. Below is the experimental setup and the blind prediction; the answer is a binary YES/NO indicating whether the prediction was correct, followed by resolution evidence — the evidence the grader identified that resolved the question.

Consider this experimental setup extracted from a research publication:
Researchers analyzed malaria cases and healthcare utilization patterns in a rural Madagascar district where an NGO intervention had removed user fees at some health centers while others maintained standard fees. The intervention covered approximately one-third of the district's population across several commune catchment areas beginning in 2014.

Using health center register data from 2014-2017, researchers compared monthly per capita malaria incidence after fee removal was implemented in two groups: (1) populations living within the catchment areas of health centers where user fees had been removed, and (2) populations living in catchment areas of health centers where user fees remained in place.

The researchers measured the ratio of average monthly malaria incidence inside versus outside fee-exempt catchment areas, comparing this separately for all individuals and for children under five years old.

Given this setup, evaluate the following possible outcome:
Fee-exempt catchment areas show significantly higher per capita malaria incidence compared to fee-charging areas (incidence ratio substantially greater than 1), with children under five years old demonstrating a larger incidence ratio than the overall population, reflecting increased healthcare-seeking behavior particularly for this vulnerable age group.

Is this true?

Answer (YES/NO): NO